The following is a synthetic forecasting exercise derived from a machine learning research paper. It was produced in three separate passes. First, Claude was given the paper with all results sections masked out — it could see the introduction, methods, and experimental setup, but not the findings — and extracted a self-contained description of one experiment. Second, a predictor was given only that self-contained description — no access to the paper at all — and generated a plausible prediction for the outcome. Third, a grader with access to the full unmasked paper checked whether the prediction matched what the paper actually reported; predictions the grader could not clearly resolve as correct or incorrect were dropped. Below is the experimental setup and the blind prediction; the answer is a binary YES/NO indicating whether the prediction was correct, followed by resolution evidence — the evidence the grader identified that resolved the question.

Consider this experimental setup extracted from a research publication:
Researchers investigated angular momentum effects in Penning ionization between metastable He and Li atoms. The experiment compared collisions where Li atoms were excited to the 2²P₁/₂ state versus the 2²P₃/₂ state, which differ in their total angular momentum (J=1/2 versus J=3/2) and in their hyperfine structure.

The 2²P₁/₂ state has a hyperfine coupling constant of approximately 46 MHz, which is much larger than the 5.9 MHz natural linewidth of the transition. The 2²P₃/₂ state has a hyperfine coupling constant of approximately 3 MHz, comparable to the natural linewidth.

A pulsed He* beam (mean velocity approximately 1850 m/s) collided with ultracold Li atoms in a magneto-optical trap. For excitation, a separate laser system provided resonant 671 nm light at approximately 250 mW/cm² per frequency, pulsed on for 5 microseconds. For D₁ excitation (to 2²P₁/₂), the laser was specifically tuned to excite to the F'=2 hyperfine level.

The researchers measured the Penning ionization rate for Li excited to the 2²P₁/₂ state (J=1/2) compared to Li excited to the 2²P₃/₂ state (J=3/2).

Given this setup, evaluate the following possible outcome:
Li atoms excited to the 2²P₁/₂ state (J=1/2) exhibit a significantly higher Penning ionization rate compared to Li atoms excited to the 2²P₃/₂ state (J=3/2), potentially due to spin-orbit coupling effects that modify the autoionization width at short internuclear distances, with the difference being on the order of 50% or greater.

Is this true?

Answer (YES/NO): NO